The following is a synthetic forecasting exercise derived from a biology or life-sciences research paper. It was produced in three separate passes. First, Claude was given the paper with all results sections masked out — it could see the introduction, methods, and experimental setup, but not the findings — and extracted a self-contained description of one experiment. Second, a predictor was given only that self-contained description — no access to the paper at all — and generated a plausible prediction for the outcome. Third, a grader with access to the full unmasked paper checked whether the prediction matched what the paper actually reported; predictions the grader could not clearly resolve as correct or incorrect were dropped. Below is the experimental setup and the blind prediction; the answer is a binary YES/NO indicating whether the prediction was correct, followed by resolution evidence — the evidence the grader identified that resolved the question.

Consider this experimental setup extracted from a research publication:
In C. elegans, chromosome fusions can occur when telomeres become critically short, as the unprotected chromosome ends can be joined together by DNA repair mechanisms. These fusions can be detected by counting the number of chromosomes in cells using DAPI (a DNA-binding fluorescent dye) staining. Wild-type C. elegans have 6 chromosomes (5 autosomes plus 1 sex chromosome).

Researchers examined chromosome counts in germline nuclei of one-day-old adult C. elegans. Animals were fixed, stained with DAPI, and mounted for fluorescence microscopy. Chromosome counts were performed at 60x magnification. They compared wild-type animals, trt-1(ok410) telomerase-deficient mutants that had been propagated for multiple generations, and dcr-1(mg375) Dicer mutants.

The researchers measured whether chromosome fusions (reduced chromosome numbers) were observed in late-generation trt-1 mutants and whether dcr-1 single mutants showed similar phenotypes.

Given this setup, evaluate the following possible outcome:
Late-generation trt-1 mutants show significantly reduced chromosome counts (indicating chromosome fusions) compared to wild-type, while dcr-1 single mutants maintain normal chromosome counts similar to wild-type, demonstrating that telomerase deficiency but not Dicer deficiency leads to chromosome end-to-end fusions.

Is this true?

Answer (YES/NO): YES